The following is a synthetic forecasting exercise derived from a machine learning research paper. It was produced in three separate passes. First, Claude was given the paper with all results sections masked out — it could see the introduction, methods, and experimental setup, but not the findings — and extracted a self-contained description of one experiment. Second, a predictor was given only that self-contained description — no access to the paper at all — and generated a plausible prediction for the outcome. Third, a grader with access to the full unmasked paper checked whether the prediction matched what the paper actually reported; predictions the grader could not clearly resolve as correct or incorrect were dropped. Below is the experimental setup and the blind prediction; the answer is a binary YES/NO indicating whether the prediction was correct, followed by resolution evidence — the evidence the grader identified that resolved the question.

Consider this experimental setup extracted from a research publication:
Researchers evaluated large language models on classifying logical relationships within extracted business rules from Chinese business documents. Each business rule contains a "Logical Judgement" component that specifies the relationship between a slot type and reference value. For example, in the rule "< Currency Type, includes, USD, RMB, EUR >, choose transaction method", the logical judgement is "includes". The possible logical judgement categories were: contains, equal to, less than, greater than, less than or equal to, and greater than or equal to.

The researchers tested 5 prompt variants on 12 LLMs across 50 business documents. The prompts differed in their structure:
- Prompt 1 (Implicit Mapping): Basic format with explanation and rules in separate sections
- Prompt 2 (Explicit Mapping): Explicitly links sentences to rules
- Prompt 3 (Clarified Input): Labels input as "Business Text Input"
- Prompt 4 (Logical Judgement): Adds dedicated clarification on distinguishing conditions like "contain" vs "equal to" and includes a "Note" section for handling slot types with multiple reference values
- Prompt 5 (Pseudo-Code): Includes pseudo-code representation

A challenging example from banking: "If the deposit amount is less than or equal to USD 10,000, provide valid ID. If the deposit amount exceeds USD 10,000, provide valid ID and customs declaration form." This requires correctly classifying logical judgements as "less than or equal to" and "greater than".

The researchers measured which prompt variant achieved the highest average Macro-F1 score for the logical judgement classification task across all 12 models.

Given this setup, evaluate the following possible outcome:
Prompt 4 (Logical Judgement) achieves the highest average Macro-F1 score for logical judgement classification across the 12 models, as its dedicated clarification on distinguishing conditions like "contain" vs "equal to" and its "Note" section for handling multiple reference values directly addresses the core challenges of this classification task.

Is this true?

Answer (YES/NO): YES